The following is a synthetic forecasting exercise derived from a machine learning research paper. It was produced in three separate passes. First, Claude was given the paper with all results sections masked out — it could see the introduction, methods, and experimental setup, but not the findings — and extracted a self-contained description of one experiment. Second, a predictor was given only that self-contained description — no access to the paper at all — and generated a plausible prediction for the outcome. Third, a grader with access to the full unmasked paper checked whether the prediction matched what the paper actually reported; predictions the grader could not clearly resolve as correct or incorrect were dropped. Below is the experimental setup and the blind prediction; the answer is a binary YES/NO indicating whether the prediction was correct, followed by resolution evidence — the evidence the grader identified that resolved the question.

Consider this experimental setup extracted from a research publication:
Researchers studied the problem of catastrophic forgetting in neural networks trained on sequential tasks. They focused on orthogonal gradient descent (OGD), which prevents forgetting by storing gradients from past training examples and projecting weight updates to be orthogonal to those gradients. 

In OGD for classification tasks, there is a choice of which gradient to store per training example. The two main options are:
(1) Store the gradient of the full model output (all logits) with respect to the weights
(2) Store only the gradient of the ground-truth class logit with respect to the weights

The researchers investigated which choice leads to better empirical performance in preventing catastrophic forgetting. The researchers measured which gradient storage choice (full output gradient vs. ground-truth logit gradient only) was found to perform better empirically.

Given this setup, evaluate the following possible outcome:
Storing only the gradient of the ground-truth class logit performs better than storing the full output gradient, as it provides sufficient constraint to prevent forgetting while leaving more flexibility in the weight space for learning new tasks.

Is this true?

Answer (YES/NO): YES